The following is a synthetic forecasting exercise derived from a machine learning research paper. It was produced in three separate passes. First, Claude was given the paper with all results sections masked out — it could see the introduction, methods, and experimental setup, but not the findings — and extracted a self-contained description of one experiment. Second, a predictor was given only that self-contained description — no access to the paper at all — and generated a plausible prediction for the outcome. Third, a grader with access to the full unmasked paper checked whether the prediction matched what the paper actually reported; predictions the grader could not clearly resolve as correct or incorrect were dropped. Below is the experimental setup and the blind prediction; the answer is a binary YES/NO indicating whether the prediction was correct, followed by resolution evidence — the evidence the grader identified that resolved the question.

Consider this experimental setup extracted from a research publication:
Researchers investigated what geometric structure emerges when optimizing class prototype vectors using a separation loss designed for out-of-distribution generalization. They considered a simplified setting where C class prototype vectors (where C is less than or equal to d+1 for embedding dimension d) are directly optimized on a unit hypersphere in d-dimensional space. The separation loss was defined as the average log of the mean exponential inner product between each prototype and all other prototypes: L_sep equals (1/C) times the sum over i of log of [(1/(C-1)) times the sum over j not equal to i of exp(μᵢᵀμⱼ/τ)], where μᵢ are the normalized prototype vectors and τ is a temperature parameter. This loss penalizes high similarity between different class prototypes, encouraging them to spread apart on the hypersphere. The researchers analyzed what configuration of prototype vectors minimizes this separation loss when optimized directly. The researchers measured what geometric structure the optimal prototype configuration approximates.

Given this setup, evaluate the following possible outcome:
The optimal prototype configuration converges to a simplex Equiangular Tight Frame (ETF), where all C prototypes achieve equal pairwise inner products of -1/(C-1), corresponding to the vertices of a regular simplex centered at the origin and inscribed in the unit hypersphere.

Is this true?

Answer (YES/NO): YES